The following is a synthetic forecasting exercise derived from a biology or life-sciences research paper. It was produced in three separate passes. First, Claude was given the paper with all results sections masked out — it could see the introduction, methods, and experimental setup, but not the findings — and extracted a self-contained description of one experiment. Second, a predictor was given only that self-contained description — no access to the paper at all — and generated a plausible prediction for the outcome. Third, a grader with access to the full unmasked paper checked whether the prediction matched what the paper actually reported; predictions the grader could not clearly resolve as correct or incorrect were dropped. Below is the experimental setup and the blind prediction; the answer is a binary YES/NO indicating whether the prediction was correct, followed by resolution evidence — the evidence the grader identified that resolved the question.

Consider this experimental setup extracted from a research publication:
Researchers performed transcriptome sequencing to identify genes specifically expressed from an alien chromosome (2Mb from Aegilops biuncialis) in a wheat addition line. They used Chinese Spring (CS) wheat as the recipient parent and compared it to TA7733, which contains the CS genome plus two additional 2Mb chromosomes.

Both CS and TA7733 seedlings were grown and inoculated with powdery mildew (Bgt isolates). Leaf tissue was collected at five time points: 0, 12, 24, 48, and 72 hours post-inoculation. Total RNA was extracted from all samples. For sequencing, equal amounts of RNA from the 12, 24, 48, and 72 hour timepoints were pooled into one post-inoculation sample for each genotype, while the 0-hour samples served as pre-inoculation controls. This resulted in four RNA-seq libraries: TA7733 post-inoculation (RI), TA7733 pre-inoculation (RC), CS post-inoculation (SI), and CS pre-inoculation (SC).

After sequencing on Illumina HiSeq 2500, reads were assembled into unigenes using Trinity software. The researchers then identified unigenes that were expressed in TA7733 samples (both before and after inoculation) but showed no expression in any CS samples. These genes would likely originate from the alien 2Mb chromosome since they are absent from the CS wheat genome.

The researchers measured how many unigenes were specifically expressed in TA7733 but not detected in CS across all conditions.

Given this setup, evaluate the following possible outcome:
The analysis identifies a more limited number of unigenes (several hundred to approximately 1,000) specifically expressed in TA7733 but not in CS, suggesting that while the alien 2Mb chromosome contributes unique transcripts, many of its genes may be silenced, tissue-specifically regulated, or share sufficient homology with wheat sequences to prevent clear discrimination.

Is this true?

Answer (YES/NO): NO